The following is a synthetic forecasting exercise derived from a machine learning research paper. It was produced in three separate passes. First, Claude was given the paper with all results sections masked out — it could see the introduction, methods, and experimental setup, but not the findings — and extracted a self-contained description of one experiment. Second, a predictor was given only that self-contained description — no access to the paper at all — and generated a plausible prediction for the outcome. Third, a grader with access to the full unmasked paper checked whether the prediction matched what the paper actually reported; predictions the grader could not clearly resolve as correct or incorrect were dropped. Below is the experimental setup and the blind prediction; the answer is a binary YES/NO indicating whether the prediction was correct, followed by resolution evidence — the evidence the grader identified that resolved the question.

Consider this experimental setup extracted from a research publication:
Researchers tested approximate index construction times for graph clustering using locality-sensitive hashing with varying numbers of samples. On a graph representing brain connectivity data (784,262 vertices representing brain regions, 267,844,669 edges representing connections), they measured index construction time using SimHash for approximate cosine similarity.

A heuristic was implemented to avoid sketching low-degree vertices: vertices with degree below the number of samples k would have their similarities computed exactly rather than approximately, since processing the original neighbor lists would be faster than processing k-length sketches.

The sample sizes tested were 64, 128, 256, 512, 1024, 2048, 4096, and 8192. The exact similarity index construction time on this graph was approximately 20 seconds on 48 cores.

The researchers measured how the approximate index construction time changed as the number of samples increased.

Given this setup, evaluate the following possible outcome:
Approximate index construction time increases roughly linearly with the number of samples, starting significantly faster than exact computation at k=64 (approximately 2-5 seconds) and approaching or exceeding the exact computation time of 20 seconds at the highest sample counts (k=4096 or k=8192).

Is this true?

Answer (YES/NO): NO